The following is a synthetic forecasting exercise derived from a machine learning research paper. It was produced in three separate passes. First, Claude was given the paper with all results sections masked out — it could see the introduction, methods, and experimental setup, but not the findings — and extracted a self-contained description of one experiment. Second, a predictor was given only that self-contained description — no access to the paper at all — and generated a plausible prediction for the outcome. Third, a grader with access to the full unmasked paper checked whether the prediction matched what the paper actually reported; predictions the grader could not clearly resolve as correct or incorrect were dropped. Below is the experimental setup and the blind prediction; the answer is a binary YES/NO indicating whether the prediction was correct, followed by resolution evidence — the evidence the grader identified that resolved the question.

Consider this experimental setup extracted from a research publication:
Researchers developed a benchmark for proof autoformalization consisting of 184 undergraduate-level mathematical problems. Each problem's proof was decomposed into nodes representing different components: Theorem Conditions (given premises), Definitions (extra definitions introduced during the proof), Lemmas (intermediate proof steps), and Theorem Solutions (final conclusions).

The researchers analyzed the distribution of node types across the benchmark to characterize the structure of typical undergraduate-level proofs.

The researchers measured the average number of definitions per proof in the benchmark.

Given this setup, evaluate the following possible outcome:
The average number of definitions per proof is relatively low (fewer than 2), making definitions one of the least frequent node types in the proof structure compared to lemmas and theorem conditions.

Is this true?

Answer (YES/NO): YES